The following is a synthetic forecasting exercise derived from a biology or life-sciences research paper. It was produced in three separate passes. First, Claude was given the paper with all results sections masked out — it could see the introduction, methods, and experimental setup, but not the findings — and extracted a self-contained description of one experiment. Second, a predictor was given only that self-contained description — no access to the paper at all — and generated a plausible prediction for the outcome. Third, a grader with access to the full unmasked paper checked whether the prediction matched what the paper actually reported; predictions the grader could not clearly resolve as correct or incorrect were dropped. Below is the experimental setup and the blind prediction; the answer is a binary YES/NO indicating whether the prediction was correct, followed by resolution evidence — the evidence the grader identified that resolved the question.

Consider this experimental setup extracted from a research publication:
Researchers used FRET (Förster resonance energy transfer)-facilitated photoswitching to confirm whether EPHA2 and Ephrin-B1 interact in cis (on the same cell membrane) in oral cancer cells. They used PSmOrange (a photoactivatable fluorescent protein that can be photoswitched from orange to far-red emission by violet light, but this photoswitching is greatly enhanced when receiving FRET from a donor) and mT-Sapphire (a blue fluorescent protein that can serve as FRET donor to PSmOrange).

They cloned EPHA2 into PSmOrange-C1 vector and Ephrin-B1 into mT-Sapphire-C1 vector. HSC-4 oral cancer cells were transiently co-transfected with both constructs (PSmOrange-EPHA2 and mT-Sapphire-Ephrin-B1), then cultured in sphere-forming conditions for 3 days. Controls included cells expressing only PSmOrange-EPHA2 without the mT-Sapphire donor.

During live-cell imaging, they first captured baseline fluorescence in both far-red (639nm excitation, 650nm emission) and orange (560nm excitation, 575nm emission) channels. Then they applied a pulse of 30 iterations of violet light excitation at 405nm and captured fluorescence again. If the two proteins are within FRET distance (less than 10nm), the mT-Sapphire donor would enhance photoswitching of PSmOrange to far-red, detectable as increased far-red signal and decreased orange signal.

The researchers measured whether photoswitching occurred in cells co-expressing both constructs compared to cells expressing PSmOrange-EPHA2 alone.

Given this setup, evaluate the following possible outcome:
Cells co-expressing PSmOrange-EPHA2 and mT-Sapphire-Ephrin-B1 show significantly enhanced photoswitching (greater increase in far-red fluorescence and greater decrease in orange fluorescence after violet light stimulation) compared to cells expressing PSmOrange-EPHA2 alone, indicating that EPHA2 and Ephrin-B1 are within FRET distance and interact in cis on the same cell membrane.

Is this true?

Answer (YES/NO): YES